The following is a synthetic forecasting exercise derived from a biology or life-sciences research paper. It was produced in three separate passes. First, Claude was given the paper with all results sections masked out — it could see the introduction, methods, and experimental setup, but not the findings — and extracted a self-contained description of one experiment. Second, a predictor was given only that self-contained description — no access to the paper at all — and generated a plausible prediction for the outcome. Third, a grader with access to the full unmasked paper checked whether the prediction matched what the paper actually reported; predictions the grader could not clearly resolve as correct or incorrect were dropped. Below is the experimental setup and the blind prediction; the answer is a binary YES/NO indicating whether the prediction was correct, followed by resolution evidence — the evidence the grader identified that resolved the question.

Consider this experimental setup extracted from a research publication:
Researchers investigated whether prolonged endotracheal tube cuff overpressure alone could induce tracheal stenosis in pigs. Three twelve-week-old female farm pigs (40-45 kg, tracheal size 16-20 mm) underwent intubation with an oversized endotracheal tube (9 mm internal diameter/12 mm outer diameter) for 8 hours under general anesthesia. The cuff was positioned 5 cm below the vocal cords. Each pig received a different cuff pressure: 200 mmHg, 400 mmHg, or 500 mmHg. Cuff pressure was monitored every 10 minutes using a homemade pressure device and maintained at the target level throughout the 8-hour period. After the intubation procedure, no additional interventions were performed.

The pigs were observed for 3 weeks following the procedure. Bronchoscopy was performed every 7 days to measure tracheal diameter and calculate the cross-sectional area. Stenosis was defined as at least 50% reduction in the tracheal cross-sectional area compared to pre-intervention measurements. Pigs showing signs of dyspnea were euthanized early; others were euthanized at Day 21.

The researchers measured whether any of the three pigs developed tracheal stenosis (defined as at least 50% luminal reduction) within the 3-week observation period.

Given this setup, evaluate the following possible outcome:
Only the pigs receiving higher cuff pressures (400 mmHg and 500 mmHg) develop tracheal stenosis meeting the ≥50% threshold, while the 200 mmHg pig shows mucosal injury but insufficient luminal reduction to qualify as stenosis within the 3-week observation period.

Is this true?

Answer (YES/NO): NO